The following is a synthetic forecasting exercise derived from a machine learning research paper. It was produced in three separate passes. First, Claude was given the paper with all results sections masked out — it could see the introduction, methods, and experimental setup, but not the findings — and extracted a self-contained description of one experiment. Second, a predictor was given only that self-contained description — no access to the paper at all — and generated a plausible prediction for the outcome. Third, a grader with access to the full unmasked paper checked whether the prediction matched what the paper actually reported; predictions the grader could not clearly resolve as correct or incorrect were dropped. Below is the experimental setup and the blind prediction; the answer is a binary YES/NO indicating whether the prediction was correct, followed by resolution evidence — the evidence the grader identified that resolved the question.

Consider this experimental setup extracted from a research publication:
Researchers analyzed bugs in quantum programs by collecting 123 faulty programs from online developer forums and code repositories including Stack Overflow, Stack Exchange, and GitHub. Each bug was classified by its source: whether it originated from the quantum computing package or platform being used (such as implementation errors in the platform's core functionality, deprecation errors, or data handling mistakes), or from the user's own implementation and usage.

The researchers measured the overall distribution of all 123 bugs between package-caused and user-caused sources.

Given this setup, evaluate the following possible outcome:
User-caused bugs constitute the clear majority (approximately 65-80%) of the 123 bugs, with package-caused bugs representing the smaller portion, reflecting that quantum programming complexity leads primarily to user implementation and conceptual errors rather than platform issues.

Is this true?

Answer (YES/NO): YES